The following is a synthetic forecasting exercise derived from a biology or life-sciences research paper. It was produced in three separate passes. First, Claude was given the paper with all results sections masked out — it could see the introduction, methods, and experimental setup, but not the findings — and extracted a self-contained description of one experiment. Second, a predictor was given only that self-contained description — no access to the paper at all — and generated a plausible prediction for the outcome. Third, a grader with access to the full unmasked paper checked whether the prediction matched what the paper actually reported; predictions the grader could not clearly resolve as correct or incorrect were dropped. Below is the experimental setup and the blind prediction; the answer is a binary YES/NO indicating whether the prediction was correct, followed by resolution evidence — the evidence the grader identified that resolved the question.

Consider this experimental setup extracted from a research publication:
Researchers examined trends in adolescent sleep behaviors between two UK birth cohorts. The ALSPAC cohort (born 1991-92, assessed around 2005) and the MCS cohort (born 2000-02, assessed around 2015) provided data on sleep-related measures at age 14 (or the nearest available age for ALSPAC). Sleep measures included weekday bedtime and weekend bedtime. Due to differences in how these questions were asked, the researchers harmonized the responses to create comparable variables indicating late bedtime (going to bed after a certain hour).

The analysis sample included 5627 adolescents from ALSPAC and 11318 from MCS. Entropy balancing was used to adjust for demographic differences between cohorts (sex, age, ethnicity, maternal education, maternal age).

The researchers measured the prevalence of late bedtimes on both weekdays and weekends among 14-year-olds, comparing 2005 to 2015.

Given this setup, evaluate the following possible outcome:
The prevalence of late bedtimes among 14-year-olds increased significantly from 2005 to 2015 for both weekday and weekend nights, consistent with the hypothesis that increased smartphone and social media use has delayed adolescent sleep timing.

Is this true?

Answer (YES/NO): NO